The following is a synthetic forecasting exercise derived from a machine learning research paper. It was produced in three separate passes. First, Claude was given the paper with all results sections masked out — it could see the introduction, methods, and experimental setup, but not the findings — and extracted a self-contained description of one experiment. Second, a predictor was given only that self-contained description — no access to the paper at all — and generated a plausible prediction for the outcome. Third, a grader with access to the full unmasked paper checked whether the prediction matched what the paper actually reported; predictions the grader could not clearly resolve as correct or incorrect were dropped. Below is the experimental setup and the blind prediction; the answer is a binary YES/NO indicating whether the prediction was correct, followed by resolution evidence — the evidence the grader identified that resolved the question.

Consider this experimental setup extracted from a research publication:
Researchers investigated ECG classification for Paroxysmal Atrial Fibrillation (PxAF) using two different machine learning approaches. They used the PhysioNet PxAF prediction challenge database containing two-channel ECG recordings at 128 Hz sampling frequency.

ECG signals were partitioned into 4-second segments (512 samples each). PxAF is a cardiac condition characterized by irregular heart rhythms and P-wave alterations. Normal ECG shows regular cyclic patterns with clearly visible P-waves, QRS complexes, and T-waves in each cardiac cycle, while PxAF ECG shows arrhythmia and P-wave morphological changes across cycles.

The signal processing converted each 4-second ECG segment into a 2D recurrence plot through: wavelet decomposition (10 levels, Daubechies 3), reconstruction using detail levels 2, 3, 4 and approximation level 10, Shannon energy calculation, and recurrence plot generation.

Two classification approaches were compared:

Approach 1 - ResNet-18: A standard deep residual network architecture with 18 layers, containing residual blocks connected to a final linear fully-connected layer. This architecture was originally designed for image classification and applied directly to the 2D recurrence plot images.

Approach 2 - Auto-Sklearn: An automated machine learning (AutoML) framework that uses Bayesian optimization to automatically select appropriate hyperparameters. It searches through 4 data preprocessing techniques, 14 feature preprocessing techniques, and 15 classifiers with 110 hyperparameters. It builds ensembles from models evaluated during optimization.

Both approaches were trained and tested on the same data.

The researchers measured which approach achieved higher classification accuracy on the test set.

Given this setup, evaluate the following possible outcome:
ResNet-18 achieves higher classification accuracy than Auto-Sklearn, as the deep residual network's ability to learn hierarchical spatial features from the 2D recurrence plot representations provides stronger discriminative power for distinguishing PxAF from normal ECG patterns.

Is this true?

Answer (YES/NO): YES